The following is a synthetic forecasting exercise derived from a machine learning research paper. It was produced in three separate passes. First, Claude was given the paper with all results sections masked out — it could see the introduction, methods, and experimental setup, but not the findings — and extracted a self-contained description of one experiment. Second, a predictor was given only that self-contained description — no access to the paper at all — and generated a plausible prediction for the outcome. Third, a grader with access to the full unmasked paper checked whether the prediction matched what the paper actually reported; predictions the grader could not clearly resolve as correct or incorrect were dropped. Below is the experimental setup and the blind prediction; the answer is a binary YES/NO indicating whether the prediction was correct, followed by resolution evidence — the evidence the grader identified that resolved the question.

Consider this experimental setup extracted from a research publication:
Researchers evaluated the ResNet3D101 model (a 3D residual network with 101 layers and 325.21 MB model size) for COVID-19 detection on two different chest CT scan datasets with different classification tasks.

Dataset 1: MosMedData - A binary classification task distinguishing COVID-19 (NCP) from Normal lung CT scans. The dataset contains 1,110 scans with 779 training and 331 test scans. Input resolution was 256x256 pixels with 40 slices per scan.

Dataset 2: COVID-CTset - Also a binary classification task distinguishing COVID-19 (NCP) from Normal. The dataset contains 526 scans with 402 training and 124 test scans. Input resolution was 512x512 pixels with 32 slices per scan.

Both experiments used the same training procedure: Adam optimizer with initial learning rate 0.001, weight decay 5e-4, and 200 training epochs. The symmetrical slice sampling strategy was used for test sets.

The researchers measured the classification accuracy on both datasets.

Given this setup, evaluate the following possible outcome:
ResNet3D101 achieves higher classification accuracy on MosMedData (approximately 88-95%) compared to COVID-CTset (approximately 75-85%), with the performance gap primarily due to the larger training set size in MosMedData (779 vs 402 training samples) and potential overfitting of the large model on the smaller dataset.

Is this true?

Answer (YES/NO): NO